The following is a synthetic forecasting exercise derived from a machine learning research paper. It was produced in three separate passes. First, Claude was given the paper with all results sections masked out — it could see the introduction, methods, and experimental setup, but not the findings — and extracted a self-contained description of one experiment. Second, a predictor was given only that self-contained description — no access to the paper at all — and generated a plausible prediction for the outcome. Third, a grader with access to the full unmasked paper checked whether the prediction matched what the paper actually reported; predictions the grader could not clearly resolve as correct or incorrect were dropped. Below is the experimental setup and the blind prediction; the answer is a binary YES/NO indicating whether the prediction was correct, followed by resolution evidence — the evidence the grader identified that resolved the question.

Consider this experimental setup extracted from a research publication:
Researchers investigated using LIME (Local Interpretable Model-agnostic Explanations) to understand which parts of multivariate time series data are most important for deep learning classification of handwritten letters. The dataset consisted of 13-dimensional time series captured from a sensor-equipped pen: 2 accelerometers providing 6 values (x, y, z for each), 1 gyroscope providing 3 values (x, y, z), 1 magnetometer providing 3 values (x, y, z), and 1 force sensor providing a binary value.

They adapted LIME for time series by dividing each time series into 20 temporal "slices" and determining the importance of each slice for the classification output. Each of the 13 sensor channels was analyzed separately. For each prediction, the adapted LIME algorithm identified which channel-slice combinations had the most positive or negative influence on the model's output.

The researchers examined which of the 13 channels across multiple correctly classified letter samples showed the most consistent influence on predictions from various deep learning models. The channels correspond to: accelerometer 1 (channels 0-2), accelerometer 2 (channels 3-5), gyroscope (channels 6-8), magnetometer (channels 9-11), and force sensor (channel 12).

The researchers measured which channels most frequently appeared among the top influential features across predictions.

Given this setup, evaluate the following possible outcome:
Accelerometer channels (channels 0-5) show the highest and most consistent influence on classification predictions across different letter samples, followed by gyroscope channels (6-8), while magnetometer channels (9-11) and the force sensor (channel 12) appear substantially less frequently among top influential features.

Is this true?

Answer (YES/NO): NO